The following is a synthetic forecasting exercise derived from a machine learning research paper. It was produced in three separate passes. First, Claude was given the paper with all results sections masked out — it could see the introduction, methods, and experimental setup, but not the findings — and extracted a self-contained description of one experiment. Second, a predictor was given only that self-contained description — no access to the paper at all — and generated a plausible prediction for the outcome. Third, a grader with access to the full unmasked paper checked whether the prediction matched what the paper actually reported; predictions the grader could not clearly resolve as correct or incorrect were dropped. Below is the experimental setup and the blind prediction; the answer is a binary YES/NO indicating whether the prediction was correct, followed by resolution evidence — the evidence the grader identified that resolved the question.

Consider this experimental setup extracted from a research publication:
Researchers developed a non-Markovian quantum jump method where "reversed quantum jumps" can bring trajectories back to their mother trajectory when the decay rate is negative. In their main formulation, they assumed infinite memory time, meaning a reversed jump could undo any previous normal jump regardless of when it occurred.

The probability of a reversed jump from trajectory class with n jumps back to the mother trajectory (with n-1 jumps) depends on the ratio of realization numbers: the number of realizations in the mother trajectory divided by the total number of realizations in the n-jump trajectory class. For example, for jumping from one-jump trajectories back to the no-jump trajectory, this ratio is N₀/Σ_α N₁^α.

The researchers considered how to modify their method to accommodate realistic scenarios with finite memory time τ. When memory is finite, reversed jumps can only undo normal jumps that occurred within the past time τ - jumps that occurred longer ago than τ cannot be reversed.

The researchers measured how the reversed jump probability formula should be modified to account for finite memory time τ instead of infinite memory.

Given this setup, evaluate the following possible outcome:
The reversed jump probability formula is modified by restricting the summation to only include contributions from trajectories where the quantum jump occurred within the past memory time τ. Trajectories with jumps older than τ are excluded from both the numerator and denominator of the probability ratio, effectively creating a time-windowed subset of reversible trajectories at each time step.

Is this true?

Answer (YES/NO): NO